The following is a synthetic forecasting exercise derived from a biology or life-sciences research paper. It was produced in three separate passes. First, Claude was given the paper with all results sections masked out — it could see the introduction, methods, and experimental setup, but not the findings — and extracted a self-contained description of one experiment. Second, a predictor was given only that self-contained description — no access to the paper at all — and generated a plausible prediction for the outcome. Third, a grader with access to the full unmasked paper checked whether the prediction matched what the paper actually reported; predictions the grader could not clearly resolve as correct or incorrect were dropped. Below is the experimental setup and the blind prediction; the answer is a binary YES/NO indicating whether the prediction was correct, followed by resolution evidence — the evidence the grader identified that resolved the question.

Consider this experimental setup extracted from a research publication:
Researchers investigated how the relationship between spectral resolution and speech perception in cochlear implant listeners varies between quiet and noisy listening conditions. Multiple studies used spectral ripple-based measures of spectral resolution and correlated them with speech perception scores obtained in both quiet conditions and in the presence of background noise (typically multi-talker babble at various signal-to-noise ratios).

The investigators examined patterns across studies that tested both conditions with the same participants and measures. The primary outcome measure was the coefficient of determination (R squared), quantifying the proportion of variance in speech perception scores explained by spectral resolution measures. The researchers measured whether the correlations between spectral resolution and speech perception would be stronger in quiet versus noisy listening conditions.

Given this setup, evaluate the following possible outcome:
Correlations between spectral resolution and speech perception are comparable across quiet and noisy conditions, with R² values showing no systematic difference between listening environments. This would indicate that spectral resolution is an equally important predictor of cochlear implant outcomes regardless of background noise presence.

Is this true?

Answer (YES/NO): NO